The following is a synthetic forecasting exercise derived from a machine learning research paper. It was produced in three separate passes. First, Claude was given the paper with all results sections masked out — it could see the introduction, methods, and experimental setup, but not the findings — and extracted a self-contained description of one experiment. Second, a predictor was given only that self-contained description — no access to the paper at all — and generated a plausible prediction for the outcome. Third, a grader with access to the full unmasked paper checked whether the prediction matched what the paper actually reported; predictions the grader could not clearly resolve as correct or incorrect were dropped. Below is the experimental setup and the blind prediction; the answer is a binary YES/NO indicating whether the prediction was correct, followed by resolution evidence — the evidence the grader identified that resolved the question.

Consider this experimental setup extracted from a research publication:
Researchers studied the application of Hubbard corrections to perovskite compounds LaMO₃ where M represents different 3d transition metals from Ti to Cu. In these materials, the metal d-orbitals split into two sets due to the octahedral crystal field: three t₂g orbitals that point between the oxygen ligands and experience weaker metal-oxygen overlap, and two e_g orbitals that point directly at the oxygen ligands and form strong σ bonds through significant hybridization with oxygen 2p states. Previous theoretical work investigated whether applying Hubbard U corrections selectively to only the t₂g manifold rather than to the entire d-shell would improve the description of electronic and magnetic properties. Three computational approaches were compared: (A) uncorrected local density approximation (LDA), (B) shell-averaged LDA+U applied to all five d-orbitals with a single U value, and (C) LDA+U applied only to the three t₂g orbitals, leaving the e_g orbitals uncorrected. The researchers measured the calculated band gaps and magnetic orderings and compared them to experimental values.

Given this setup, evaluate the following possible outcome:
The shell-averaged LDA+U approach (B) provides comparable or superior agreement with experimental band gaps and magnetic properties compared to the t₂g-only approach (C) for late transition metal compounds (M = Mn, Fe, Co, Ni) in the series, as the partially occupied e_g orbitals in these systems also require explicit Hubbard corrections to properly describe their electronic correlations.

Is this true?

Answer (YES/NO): NO